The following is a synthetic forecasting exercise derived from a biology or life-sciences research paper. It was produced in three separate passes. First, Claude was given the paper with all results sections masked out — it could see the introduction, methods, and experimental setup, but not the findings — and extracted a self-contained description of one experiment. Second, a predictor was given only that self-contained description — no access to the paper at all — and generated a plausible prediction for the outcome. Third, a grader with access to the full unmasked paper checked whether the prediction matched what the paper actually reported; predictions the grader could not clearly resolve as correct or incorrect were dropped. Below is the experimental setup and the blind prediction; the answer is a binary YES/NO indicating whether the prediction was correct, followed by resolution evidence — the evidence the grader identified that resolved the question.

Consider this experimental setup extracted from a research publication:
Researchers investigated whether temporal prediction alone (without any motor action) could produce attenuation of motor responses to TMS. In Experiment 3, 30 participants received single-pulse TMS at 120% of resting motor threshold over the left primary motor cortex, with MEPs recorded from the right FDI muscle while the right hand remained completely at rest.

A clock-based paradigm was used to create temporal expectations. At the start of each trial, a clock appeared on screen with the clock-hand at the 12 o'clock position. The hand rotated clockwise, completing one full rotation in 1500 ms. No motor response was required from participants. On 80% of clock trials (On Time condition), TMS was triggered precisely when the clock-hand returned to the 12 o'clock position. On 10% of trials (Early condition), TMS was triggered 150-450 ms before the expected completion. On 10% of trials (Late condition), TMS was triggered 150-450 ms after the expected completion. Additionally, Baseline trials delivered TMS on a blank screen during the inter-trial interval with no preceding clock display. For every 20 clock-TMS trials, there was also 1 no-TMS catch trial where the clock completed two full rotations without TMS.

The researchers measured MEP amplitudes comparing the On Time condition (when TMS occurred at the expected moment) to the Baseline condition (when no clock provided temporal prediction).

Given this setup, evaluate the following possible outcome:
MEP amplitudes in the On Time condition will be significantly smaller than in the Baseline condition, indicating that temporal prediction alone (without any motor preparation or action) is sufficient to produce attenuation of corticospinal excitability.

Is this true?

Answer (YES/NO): YES